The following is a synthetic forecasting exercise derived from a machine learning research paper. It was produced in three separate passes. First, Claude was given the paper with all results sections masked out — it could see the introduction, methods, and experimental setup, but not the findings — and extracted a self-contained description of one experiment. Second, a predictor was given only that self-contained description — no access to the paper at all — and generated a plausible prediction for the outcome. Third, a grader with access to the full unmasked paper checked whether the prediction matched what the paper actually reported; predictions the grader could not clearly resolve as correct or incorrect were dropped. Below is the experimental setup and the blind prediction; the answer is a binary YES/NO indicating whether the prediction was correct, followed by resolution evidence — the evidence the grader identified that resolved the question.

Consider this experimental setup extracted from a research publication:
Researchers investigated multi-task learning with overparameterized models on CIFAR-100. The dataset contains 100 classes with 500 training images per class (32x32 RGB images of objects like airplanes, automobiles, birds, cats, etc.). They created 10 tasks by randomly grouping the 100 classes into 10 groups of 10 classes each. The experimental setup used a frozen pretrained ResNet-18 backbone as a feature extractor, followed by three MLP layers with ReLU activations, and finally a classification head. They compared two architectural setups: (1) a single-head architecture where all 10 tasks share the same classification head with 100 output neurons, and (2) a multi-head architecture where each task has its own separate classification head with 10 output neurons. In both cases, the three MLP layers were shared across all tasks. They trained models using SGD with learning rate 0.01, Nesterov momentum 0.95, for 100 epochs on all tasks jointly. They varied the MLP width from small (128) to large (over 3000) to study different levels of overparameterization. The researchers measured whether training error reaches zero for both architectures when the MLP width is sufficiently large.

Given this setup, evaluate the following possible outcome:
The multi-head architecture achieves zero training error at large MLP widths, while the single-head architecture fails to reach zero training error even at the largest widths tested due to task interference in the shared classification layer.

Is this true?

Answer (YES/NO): NO